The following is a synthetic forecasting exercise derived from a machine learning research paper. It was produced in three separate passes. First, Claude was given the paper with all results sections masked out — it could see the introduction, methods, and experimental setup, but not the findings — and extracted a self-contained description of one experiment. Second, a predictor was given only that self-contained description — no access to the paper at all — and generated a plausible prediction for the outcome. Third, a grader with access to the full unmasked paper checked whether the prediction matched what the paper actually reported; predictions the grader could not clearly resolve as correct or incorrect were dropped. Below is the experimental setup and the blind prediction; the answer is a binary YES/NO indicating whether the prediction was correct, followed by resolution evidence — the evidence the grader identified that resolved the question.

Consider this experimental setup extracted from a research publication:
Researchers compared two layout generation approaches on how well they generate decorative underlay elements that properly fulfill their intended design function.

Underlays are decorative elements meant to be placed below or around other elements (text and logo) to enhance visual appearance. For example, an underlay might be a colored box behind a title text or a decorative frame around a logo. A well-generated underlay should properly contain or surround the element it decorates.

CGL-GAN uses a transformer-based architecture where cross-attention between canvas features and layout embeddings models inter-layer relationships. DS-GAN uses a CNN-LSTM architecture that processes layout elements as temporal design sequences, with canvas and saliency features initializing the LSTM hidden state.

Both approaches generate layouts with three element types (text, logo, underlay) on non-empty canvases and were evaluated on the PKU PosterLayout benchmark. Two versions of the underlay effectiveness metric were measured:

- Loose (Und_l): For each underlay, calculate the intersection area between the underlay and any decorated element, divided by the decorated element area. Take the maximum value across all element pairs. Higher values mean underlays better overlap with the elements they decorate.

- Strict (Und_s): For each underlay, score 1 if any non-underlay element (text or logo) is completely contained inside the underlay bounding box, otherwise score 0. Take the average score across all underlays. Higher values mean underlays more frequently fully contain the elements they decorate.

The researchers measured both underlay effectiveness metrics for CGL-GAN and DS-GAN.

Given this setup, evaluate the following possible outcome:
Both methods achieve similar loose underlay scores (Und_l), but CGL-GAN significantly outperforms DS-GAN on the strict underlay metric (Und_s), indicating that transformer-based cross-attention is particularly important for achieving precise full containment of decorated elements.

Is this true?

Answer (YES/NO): NO